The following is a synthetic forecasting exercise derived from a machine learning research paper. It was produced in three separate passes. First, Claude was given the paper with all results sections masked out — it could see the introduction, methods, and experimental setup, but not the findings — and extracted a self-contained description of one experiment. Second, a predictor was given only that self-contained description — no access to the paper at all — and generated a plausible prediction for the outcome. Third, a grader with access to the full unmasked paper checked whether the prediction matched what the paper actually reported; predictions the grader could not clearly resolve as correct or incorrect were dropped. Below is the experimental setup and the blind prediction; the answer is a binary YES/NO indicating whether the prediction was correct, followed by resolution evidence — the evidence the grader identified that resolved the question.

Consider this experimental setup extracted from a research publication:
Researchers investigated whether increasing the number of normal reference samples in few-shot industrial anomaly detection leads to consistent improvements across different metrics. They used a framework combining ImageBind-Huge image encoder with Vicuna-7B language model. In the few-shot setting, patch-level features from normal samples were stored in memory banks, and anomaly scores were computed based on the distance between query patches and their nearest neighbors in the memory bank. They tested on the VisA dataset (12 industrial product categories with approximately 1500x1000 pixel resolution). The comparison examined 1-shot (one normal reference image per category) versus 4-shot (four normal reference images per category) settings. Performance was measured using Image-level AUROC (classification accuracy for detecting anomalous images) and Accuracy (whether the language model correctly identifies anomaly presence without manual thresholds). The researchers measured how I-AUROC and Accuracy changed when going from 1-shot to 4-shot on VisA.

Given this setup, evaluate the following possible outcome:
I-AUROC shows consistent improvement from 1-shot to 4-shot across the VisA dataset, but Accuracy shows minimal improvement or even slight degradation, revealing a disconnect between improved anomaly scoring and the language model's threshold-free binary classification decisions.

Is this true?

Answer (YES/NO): YES